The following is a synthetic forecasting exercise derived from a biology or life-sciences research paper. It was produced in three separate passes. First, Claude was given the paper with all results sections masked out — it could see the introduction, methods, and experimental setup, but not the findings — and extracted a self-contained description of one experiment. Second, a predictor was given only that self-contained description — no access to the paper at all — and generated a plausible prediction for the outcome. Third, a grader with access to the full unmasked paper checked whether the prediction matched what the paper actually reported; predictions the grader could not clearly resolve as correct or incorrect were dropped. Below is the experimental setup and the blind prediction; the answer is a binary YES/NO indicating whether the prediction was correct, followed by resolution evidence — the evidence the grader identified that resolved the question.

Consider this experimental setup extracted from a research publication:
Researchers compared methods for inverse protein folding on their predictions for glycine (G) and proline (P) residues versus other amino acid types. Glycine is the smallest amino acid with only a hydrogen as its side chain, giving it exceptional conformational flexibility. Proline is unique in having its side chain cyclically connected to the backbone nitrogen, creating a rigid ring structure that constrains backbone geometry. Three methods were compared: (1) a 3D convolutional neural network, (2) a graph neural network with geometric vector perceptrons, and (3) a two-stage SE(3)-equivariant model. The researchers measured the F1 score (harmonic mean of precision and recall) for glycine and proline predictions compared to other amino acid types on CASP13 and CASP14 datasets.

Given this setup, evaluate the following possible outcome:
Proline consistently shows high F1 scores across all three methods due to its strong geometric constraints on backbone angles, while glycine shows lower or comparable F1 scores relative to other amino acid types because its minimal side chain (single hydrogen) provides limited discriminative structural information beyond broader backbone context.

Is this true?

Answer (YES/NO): NO